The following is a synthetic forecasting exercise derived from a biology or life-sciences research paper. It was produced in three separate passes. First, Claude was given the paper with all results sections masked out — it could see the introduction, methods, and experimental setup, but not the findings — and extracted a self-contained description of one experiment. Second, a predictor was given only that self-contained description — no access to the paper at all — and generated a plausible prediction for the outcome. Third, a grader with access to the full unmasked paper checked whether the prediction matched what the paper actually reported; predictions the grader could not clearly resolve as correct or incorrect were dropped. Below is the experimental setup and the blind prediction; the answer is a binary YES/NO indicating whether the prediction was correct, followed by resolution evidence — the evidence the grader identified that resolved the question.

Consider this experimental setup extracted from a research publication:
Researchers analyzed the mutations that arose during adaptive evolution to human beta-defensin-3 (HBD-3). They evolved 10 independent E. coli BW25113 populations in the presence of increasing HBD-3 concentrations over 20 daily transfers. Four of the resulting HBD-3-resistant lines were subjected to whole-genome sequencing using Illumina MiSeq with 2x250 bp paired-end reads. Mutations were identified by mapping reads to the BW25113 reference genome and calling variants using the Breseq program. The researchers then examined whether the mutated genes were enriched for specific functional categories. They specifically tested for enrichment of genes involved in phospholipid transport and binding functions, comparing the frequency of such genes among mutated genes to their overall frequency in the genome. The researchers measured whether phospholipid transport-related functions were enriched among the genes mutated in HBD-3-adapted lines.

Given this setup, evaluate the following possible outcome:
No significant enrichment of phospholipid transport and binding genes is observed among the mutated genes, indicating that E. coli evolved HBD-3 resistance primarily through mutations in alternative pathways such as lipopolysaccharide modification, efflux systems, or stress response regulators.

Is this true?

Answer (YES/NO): NO